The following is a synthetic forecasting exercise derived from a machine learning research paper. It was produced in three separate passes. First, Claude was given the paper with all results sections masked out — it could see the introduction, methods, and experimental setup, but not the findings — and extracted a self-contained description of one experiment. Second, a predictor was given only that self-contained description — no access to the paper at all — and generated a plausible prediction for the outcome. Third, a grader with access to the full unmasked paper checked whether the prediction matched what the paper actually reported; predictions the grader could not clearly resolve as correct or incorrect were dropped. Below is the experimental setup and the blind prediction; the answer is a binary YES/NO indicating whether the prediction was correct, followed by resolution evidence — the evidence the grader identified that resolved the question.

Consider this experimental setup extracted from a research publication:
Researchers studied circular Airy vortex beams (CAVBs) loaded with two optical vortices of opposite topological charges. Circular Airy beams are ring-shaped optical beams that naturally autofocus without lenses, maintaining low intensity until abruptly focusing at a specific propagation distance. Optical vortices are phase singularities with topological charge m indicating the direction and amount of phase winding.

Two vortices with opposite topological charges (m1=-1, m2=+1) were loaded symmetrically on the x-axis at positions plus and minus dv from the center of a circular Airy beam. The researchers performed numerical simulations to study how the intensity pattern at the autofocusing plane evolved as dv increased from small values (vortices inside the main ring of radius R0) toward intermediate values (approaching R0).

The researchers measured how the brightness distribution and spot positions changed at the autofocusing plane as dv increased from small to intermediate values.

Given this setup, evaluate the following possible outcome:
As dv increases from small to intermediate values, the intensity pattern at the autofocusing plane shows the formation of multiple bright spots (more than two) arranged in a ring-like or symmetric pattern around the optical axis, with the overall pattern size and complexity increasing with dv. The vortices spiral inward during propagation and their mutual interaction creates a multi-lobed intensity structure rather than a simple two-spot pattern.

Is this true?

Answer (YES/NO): NO